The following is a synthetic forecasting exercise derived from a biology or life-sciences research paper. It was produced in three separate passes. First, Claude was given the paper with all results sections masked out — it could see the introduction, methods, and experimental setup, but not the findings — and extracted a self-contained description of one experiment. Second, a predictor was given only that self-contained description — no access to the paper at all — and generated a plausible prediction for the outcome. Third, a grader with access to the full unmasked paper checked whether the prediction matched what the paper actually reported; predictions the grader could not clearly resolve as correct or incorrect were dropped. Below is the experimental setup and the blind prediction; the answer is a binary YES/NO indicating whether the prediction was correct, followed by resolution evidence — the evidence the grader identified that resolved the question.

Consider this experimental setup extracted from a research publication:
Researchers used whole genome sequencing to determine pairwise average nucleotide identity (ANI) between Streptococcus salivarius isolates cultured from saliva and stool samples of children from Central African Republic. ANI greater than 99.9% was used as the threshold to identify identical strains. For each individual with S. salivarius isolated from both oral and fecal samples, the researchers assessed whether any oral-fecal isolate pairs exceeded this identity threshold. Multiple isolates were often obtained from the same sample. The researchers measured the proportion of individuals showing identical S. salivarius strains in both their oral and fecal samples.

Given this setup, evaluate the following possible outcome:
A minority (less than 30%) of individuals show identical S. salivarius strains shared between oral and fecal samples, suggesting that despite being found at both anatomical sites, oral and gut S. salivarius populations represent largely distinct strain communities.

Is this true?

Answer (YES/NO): NO